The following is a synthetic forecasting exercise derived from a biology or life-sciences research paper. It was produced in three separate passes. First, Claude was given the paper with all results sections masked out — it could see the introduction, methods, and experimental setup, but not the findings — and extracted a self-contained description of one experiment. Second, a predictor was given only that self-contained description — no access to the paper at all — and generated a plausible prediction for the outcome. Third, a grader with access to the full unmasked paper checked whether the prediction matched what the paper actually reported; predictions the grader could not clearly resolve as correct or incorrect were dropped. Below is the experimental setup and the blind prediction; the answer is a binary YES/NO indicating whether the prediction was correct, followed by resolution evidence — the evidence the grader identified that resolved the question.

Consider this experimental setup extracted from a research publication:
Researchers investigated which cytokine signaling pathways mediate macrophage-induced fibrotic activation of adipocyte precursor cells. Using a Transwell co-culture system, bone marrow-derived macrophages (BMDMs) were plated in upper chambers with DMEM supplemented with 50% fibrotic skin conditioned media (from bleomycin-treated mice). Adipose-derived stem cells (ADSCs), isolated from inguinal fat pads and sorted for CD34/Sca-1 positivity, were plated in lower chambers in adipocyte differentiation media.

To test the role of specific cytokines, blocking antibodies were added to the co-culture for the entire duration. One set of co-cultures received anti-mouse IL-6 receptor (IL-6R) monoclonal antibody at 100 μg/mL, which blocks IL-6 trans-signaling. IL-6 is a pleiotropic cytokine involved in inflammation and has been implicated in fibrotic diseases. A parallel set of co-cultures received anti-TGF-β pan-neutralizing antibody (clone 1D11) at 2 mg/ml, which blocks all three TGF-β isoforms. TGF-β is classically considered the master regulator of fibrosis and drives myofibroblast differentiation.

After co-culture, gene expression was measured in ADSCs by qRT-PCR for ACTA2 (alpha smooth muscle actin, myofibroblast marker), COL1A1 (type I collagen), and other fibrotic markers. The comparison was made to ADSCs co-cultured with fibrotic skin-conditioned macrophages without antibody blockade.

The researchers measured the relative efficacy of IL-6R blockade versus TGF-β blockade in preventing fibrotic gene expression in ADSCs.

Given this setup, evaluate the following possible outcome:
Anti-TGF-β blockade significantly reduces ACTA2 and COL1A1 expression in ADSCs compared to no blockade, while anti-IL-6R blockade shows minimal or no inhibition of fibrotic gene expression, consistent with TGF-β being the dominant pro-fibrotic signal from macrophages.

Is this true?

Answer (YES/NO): NO